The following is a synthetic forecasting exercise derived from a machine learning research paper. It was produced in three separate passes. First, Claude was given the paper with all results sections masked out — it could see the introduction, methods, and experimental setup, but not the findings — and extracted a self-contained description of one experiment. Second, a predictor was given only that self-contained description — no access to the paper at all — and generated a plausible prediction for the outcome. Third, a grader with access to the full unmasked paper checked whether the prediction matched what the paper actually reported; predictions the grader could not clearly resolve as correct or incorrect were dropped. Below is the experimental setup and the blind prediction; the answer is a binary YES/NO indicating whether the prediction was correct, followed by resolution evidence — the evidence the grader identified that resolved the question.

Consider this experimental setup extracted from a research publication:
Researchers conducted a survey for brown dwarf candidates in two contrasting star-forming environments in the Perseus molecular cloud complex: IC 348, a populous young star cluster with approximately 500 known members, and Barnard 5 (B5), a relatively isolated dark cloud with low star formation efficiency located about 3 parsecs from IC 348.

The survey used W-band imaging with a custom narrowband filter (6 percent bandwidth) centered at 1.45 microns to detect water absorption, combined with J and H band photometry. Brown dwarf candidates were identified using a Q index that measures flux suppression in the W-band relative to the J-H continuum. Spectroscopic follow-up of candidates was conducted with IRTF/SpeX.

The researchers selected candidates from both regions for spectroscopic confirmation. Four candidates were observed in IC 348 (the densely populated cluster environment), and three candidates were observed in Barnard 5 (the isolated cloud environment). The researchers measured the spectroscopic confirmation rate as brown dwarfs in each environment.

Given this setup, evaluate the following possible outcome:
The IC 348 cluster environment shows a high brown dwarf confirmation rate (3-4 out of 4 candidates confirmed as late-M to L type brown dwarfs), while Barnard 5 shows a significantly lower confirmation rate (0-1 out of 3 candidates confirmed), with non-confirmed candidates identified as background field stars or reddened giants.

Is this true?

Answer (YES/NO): YES